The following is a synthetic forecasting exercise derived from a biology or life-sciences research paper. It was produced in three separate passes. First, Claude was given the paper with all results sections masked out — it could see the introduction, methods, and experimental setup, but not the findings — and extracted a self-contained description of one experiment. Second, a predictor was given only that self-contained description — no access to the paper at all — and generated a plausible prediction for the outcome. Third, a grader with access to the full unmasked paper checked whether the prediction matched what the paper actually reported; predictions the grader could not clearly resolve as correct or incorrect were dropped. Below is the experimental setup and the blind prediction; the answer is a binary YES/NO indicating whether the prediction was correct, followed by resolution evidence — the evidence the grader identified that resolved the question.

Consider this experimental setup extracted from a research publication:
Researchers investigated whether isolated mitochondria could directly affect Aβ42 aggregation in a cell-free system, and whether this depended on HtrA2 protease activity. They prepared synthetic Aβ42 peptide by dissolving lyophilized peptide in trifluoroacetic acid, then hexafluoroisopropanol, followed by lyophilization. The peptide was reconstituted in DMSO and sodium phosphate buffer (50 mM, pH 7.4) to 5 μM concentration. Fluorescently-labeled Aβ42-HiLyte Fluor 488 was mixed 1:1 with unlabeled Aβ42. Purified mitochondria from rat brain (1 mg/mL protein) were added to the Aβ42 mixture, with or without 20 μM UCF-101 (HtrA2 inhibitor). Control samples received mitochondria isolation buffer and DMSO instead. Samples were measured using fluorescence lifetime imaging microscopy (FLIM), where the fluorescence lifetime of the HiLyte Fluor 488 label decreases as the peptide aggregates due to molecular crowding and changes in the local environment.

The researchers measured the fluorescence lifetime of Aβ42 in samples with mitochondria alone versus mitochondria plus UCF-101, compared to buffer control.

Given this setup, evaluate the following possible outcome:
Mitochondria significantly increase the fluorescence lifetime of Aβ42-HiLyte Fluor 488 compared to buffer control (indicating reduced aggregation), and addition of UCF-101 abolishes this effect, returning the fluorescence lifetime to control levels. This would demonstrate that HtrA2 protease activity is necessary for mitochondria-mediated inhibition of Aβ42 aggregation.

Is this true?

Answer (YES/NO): NO